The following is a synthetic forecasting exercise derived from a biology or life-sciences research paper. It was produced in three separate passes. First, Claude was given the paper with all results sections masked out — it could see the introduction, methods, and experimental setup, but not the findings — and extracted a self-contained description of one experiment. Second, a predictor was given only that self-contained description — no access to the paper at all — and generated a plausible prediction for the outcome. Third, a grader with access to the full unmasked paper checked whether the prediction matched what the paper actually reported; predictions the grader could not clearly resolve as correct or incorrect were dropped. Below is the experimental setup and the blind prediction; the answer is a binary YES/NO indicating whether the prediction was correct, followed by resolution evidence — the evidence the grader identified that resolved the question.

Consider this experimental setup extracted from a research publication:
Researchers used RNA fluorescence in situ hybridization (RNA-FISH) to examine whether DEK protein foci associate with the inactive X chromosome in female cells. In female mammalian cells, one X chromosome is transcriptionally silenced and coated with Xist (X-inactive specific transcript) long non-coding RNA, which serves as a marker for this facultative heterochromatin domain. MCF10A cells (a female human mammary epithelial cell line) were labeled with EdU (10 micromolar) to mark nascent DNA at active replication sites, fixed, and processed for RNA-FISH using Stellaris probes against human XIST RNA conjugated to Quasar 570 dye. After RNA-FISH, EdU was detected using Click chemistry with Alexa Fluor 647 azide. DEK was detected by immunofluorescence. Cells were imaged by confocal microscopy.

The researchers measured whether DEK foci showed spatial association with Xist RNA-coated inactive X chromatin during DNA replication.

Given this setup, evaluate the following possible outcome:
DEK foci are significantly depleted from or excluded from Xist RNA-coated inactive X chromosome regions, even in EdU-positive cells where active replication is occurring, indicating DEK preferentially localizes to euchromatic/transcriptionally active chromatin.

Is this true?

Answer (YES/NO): NO